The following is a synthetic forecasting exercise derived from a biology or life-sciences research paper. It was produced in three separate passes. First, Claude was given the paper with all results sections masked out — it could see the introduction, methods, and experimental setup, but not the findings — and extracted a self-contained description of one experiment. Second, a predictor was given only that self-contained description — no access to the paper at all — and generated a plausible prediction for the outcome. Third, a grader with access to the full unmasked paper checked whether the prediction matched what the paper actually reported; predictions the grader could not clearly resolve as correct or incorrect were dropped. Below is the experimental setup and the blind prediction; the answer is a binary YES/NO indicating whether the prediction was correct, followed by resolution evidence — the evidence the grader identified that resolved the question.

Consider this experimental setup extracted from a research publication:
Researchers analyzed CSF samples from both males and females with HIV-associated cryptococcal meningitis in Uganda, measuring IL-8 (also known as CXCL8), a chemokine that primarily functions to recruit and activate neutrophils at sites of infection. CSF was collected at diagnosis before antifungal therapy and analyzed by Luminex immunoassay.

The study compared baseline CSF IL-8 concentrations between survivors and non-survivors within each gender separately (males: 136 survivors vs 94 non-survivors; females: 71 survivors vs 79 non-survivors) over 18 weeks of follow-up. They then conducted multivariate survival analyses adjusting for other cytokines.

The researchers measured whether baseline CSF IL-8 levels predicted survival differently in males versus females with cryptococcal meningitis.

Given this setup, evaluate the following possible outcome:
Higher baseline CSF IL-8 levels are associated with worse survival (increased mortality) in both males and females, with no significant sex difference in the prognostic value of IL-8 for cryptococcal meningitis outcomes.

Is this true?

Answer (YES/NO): NO